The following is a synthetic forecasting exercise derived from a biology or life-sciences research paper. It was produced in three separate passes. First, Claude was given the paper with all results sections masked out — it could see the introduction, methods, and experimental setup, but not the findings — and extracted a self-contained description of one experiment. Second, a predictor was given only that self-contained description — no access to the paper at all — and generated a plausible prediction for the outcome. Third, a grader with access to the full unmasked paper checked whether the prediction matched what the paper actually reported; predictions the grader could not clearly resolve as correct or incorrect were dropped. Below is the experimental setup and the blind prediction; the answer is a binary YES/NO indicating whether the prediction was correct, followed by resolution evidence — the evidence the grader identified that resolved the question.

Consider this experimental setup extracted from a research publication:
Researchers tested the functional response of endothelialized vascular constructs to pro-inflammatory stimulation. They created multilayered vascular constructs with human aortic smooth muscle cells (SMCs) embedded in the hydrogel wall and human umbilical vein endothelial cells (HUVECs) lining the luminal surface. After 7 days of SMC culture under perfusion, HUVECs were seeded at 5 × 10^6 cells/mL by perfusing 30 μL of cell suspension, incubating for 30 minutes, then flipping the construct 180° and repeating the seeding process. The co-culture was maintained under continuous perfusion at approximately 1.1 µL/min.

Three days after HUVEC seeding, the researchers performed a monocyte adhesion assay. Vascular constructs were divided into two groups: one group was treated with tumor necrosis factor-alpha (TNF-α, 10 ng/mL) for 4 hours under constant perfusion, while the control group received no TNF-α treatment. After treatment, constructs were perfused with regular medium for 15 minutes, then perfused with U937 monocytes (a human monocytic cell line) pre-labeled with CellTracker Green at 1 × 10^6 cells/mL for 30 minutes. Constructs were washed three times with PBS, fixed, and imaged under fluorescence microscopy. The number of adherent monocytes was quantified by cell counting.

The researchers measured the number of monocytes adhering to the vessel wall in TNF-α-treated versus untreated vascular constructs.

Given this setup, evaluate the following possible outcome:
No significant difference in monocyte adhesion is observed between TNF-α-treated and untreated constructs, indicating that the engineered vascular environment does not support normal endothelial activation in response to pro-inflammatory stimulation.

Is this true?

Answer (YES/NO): NO